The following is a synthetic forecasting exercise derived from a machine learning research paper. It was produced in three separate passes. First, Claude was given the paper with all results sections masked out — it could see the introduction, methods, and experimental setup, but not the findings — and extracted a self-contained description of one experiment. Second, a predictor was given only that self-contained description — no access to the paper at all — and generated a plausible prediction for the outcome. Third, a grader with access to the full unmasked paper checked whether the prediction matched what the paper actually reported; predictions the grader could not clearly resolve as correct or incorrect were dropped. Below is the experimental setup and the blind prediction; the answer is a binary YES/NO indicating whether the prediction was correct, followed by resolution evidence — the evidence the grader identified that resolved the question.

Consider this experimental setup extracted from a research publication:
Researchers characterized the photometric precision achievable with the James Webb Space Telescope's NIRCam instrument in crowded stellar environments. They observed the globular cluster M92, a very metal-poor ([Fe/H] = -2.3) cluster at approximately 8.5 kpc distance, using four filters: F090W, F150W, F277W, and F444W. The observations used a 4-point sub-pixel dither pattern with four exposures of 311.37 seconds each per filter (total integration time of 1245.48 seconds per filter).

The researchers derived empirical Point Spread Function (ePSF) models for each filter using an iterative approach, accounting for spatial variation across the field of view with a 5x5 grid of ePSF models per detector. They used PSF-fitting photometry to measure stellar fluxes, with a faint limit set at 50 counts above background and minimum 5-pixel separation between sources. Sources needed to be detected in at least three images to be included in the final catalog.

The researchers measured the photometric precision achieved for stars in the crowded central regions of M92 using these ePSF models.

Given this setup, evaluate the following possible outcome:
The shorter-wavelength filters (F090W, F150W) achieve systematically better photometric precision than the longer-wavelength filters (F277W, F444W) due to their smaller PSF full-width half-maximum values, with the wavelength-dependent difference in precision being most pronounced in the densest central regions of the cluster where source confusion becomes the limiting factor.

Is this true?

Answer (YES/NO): NO